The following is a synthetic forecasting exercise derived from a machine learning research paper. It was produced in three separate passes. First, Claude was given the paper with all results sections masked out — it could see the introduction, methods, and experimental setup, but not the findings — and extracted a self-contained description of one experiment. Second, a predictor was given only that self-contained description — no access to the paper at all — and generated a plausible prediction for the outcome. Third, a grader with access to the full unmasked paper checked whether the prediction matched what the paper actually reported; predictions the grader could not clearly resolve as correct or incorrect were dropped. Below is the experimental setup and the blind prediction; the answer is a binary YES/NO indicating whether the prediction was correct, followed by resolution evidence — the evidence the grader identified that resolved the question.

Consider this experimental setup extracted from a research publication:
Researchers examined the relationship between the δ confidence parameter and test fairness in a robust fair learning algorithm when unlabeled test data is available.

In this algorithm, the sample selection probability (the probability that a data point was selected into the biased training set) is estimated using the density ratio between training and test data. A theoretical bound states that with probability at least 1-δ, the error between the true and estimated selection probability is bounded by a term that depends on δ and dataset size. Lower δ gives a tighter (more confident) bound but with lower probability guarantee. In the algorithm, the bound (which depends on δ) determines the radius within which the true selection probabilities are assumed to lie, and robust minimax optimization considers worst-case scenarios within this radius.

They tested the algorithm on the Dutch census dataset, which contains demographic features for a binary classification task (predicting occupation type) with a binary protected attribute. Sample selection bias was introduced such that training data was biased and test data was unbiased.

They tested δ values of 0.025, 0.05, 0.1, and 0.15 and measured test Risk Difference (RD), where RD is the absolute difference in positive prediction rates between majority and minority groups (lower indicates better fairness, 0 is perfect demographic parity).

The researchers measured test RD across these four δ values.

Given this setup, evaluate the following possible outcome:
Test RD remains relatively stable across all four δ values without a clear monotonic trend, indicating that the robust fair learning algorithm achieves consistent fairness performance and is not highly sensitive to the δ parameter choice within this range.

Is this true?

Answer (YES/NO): NO